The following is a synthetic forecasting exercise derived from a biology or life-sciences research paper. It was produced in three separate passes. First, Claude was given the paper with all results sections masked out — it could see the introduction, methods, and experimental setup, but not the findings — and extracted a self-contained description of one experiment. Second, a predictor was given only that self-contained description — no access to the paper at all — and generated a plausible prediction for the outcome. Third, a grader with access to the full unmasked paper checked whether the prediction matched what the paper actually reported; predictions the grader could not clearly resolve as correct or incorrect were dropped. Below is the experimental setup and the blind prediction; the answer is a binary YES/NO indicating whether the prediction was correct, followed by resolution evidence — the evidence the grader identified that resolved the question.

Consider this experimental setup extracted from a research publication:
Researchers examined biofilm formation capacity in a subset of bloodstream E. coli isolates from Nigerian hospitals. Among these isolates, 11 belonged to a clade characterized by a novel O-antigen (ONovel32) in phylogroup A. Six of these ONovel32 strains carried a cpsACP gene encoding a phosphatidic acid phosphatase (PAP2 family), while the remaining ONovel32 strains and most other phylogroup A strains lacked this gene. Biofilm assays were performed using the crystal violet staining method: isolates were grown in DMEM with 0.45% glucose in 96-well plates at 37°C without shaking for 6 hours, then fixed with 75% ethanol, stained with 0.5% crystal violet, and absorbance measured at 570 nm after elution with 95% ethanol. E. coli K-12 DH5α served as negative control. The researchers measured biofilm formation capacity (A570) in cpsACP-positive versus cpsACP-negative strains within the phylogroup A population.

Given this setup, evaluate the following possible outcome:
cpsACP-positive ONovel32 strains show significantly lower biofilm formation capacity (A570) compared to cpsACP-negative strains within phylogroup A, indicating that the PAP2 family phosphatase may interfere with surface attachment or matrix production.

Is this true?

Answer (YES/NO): NO